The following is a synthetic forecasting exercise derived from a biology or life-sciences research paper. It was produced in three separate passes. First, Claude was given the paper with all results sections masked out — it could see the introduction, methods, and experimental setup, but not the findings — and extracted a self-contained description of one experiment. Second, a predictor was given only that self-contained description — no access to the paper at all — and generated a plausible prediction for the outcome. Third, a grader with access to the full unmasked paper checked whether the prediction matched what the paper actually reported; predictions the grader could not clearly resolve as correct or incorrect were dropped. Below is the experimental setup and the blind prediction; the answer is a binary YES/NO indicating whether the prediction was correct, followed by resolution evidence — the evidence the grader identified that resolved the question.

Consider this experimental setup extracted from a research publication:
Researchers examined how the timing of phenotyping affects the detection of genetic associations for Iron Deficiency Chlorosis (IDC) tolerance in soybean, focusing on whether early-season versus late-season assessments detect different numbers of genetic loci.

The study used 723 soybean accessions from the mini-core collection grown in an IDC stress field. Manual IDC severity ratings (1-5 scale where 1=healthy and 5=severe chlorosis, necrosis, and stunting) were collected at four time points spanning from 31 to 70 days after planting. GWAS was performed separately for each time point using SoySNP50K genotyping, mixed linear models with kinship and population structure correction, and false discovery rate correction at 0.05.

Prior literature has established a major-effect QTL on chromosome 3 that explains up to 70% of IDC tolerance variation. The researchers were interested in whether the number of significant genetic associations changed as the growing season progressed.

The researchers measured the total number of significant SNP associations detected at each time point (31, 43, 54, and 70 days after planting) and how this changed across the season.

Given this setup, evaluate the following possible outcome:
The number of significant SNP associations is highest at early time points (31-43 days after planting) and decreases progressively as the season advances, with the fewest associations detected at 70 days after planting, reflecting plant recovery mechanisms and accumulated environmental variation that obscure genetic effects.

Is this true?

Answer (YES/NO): NO